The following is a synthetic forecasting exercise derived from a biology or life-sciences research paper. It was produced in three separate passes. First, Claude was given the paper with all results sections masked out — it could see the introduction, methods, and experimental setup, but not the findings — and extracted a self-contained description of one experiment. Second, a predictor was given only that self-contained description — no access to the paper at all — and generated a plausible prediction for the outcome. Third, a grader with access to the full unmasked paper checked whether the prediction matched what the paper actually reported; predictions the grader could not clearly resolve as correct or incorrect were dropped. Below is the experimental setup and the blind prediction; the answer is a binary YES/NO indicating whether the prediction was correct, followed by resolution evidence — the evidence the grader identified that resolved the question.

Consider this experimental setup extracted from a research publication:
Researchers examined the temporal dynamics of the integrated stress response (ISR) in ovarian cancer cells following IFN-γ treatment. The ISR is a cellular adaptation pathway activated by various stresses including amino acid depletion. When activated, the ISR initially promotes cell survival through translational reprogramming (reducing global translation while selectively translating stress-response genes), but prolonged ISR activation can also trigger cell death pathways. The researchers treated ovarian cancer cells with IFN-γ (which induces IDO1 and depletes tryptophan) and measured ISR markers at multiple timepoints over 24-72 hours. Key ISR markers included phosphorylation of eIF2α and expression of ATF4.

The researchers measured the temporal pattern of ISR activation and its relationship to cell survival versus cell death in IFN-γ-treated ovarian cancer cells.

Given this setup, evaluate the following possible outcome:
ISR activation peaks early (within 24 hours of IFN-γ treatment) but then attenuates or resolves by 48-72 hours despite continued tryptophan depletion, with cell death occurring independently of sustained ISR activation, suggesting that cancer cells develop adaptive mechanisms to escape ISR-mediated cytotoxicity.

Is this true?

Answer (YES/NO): NO